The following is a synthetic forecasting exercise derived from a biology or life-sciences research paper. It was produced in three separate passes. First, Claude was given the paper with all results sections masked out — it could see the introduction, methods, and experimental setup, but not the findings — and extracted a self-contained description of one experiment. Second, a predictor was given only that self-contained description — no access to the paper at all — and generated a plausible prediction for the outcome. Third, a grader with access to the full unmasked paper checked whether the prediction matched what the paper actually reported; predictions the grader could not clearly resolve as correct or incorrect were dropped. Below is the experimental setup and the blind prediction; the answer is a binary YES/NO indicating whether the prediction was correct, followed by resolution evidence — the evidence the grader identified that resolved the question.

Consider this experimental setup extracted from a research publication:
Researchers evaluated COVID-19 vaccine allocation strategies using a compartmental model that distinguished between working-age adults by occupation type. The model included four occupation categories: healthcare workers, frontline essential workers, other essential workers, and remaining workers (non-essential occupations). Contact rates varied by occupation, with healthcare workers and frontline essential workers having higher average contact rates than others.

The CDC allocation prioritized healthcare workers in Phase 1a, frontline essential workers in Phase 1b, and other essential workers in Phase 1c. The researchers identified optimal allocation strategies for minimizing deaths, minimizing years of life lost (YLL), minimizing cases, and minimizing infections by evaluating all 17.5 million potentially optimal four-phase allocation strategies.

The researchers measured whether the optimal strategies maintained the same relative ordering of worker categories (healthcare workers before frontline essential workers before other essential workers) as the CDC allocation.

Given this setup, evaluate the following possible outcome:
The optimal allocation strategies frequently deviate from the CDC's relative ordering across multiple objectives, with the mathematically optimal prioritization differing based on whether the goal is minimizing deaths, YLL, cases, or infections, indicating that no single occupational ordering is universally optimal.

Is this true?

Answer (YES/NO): NO